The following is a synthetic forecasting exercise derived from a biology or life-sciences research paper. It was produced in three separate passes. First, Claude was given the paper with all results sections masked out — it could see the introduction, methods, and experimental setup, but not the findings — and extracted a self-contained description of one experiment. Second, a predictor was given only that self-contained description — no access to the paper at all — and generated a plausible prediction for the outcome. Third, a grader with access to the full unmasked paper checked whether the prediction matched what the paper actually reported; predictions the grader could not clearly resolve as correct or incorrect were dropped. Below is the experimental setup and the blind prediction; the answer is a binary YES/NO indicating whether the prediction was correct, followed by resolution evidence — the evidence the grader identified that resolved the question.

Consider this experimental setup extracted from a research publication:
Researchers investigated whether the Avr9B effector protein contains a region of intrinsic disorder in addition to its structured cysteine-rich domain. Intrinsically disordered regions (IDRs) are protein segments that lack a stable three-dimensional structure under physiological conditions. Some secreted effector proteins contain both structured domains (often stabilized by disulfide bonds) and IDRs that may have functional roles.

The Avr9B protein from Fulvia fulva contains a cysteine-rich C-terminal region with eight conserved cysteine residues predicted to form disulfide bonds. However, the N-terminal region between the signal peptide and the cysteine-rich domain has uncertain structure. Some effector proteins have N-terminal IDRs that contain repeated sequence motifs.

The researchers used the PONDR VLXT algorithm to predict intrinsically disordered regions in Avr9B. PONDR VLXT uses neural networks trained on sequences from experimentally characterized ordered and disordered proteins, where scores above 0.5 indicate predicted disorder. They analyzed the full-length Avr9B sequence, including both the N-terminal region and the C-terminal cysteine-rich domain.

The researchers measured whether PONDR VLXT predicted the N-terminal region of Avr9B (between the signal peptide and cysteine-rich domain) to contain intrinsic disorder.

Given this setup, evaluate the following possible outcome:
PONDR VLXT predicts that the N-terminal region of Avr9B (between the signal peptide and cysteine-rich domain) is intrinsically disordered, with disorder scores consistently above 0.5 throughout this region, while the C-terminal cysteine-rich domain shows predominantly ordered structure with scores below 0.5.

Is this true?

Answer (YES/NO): YES